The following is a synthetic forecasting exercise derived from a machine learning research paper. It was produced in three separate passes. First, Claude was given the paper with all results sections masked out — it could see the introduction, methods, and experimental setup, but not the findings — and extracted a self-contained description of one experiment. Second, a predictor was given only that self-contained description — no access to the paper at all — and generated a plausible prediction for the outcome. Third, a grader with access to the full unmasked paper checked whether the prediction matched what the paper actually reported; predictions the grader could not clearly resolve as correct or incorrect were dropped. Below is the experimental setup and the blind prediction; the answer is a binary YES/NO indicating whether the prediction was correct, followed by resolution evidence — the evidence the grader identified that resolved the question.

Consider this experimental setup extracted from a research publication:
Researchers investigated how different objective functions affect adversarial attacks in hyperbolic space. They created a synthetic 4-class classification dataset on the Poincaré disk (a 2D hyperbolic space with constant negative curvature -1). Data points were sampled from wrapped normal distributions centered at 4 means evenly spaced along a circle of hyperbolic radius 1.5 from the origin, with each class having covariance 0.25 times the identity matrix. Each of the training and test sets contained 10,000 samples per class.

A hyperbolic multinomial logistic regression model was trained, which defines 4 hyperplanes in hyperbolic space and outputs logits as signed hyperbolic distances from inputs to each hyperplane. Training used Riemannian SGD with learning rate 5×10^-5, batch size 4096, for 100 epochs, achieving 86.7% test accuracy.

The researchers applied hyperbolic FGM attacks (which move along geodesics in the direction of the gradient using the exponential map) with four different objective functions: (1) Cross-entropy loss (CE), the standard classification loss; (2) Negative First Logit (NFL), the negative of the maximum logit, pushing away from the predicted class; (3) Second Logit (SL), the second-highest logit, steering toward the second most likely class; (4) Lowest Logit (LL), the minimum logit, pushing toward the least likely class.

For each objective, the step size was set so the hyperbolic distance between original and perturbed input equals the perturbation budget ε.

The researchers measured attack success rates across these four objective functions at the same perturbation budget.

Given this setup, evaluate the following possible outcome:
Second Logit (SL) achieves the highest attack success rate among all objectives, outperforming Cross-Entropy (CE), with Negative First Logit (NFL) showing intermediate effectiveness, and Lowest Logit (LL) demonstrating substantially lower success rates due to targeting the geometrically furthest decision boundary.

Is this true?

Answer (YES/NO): NO